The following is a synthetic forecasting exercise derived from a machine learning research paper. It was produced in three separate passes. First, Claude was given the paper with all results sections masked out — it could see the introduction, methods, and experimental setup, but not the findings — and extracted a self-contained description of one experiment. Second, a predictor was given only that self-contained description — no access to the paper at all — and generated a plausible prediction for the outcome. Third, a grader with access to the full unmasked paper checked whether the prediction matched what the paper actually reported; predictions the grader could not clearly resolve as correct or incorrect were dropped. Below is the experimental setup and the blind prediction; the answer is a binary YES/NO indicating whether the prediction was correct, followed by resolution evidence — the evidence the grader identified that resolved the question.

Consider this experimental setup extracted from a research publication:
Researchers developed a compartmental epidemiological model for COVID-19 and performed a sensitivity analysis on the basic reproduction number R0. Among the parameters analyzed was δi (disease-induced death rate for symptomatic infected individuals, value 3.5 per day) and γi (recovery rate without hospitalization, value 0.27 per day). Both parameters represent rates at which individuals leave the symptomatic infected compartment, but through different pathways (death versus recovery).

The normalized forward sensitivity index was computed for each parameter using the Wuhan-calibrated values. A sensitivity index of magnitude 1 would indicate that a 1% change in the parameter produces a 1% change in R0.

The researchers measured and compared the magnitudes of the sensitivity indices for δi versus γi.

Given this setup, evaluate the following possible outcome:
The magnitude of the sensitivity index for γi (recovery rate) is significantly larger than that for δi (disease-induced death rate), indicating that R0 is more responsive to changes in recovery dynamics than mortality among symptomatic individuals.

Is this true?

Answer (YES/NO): NO